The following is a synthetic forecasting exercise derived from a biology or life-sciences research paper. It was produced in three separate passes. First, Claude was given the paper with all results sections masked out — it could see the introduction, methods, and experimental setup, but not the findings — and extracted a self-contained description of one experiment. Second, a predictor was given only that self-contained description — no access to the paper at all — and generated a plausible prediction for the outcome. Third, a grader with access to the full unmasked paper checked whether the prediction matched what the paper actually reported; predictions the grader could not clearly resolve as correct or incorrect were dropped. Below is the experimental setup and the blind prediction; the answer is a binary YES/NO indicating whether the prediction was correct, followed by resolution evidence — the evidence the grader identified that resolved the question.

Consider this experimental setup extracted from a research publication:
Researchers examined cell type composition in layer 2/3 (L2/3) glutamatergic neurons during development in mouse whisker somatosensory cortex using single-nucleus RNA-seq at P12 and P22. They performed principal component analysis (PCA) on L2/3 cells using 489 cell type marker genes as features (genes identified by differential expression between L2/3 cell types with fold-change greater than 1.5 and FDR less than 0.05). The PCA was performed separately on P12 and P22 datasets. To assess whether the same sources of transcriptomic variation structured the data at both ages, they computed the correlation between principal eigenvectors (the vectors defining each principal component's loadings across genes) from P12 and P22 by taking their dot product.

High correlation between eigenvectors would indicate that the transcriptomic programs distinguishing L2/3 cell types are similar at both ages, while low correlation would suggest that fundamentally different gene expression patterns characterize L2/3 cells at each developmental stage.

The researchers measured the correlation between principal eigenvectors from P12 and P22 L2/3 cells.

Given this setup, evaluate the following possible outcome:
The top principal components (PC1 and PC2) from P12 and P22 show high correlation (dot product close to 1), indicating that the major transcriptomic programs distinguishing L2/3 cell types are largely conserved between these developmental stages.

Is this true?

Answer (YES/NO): YES